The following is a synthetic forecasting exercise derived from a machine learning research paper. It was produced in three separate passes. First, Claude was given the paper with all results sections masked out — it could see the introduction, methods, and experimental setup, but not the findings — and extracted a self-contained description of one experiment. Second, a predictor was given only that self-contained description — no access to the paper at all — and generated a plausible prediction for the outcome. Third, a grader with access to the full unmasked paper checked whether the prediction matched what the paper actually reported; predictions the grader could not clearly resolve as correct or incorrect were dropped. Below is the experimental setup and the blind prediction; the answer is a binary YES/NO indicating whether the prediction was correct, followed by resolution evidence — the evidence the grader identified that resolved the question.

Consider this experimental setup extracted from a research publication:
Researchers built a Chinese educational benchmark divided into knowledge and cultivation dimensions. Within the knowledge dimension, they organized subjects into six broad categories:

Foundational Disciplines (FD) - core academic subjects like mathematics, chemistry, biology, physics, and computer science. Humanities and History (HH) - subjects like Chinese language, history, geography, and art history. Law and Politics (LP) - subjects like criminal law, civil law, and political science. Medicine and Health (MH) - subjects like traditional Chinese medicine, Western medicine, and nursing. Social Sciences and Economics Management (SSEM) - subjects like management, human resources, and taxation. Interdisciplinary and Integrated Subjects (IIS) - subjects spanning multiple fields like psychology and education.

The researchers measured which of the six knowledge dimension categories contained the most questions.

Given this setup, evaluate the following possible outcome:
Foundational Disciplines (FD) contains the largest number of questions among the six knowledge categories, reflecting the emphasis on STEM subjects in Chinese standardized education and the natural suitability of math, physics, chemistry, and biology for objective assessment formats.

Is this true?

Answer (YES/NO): YES